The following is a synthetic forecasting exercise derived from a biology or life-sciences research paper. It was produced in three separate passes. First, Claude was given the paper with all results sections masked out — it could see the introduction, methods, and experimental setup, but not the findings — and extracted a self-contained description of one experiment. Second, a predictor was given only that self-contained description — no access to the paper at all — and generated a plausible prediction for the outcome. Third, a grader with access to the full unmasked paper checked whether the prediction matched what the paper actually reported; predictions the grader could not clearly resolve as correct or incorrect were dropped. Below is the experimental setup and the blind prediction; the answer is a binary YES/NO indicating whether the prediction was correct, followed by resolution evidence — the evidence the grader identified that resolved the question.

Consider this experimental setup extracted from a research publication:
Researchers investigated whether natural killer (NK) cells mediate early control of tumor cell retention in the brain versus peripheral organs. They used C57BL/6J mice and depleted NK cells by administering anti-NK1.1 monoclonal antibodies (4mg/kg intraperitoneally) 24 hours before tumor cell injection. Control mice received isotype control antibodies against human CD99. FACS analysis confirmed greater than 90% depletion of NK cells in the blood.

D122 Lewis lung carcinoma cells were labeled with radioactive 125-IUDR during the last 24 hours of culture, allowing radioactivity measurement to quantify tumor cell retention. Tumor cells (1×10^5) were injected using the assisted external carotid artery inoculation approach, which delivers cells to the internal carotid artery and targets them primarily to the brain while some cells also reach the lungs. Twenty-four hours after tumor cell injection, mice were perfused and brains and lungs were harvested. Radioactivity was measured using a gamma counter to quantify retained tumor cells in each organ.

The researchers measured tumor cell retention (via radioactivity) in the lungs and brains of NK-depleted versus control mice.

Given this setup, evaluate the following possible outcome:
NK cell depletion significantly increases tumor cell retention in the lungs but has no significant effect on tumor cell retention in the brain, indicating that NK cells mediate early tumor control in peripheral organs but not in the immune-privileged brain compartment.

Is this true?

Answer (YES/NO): YES